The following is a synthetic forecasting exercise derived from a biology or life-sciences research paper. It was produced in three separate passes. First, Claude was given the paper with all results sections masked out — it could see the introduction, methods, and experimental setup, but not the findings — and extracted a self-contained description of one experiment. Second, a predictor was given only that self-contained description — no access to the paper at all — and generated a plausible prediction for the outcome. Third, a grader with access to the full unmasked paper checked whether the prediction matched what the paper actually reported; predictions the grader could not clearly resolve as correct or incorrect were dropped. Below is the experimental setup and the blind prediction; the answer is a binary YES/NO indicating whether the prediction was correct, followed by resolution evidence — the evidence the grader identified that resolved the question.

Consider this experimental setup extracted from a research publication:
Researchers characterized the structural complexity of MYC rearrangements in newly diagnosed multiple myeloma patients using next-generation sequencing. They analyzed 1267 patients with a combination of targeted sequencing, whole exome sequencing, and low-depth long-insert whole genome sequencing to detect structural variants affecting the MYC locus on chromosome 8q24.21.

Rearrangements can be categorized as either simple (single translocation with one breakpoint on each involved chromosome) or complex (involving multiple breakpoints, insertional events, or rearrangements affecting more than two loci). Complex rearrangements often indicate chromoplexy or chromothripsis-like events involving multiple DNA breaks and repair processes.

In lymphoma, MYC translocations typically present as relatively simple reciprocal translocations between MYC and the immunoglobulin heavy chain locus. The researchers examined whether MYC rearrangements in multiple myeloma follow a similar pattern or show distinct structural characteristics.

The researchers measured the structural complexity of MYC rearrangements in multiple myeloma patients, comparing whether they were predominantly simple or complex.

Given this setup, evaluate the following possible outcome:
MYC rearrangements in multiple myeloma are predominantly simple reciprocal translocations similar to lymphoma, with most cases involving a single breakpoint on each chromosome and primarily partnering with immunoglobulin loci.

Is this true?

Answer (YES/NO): NO